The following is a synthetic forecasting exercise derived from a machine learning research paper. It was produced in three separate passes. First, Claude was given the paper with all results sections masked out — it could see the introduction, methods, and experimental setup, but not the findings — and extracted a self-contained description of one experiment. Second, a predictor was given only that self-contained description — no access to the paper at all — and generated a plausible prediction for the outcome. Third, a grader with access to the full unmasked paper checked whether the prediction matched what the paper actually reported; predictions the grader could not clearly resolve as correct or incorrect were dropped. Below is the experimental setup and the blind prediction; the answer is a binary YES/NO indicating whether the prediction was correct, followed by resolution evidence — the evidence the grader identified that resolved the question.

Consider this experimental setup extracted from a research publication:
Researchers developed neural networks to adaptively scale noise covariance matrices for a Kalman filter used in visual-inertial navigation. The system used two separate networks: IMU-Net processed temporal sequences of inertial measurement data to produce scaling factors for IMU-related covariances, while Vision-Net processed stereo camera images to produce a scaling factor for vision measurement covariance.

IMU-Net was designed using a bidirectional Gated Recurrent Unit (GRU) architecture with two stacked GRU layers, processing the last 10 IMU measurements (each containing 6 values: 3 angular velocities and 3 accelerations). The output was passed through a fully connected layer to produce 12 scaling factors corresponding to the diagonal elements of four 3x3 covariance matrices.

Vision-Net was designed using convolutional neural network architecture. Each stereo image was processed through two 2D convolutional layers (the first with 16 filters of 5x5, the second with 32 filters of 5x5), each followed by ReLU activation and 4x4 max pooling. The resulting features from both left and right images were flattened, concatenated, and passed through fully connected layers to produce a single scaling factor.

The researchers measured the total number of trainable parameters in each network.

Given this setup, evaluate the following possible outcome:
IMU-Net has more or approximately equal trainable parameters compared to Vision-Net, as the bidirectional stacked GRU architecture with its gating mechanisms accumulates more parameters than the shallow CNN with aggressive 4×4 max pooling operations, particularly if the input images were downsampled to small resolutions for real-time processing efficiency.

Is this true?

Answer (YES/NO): NO